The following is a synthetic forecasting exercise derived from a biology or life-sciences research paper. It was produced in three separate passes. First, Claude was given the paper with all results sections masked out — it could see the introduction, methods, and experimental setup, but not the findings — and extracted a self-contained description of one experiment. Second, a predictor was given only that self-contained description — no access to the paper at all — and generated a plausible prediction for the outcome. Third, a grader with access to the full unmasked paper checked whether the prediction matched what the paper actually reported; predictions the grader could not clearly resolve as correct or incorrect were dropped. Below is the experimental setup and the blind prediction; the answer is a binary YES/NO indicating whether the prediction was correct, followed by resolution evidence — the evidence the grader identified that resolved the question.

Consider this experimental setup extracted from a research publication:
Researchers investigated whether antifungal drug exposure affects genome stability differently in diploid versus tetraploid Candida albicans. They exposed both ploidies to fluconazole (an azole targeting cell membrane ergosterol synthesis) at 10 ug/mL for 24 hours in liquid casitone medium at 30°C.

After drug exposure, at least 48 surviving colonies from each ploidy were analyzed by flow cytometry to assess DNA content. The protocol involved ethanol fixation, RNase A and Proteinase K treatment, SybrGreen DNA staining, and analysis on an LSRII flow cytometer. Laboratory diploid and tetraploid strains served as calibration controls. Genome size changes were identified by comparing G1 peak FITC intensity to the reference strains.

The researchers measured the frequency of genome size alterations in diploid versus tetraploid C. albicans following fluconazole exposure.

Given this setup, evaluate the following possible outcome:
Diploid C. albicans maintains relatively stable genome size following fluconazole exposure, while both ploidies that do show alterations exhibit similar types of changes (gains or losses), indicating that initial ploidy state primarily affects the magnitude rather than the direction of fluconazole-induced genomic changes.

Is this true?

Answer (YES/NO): NO